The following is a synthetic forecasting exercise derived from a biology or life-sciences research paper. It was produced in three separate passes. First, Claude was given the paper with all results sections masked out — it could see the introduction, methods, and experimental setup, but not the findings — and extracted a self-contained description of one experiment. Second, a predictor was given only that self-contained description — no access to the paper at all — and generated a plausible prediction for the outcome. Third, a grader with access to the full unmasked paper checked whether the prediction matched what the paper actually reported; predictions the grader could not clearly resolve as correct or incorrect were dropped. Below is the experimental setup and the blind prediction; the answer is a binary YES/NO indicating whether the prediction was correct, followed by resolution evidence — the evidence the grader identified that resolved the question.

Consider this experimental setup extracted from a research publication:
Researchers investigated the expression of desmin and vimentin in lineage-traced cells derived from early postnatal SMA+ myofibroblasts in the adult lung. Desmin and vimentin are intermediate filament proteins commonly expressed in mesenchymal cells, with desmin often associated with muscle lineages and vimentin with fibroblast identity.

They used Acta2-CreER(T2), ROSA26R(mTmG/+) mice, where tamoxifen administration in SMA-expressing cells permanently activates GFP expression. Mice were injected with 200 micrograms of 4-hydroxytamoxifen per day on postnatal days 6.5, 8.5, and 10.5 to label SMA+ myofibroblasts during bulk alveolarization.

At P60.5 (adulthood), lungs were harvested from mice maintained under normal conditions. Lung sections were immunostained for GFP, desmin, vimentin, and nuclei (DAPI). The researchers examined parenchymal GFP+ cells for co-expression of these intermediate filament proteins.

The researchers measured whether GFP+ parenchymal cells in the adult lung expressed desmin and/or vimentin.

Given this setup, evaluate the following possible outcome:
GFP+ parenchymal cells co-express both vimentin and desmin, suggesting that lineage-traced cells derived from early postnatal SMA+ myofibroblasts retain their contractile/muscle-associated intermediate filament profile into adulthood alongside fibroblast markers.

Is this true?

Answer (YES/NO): YES